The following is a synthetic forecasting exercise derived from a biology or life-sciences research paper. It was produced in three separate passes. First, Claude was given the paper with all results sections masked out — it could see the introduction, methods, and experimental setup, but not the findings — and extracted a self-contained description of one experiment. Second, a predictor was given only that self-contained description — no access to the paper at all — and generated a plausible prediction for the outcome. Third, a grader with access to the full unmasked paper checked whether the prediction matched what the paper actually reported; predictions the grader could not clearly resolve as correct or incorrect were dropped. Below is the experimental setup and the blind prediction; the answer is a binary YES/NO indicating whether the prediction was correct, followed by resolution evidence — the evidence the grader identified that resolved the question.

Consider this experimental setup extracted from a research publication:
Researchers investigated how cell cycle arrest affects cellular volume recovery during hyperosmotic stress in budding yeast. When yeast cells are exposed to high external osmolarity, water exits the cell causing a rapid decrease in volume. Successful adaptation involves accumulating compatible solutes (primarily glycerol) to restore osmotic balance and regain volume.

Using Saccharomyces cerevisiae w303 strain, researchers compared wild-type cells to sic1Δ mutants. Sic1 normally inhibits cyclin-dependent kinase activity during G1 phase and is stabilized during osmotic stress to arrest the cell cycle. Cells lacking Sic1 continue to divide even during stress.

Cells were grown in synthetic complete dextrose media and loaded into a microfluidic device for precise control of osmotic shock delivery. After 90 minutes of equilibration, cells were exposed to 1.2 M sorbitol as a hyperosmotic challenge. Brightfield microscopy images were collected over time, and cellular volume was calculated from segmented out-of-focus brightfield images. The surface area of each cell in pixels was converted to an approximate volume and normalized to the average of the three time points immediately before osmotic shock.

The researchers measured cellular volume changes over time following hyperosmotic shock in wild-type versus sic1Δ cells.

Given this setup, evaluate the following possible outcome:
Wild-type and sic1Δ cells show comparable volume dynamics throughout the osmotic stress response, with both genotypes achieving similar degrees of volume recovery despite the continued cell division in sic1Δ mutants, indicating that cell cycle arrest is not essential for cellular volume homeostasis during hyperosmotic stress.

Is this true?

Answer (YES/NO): NO